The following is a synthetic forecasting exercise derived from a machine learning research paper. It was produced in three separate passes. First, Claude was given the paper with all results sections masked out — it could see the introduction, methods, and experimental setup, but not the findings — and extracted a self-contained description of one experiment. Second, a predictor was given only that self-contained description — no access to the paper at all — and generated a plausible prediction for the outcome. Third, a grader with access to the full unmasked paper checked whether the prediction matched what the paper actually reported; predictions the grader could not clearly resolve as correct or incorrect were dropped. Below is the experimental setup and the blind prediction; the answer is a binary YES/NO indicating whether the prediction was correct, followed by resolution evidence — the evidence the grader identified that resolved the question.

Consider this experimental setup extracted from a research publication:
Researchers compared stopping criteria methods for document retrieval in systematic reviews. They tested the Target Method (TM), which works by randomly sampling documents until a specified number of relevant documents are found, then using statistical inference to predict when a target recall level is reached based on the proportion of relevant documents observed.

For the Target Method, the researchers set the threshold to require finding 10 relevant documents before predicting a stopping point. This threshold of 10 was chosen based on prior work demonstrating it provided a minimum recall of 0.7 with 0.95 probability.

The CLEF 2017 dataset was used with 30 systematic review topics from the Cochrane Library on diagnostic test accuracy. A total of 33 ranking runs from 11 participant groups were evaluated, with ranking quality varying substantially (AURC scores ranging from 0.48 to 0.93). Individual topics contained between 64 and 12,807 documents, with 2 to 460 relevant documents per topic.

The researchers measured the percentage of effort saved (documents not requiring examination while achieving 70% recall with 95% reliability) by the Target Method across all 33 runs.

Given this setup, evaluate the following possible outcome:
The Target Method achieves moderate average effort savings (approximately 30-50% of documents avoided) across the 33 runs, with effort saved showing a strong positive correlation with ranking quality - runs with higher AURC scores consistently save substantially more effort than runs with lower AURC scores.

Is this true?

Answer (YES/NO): YES